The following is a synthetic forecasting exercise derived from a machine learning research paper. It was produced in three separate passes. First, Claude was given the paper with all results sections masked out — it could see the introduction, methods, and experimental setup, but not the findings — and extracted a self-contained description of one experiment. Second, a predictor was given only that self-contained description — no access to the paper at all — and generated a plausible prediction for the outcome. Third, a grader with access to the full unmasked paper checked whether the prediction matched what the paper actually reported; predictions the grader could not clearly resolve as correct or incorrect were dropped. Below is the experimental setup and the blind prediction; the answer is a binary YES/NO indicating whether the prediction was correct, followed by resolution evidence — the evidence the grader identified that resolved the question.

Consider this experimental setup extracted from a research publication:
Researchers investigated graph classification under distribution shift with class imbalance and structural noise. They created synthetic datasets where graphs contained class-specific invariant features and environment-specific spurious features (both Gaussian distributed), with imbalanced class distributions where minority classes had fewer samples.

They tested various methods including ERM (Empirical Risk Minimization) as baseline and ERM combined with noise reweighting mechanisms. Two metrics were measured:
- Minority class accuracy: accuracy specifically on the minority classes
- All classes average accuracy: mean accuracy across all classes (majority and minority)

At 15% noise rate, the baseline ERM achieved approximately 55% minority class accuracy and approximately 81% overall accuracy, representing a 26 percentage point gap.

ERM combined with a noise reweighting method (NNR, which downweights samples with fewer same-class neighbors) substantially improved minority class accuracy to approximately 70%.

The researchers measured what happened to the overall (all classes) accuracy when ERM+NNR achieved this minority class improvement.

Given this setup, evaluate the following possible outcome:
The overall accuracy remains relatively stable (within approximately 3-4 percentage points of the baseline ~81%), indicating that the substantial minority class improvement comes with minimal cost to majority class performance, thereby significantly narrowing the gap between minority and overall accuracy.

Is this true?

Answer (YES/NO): YES